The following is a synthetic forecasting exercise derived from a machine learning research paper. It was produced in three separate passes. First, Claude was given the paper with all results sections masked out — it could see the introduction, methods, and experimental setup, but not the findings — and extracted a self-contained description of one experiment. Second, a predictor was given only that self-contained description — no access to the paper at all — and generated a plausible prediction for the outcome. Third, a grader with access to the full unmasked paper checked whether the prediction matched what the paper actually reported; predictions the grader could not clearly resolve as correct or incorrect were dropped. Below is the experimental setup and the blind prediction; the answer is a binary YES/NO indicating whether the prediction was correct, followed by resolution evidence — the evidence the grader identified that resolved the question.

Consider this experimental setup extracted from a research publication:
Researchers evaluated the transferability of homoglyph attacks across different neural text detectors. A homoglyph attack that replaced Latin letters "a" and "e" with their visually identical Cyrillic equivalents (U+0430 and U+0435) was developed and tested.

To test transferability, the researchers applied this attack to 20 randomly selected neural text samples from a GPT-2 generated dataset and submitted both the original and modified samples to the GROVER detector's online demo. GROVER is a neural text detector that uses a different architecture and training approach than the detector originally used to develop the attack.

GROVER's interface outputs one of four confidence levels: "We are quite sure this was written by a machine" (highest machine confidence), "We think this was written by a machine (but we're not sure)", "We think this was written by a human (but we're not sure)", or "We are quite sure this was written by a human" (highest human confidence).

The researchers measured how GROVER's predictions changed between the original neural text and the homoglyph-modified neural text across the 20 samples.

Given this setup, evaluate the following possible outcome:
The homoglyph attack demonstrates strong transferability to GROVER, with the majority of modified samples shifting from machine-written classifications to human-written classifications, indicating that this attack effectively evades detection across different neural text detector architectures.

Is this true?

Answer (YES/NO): YES